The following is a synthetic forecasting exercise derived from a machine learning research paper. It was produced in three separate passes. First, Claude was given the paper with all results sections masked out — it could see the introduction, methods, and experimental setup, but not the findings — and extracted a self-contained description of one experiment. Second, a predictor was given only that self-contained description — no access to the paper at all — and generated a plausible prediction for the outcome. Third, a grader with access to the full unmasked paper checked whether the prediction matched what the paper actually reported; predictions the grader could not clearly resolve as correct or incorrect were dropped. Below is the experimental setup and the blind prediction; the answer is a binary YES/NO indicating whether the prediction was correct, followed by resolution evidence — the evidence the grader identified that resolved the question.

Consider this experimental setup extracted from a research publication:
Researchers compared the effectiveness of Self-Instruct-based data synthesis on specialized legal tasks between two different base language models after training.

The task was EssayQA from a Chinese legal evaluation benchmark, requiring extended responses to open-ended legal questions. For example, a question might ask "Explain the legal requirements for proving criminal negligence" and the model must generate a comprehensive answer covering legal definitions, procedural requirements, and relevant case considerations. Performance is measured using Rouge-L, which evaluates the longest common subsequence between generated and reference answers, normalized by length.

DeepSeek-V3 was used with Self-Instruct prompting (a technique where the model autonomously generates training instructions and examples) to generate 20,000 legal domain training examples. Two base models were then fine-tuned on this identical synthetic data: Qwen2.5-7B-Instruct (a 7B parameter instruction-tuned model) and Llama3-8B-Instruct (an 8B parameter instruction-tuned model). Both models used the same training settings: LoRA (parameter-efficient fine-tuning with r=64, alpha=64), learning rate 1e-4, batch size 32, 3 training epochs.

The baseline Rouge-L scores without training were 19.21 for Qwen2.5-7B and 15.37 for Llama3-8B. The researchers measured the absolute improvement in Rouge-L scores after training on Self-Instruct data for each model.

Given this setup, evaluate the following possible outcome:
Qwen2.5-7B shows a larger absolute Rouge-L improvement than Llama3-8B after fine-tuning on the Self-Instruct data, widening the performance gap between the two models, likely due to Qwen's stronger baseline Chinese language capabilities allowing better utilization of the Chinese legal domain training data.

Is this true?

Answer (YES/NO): NO